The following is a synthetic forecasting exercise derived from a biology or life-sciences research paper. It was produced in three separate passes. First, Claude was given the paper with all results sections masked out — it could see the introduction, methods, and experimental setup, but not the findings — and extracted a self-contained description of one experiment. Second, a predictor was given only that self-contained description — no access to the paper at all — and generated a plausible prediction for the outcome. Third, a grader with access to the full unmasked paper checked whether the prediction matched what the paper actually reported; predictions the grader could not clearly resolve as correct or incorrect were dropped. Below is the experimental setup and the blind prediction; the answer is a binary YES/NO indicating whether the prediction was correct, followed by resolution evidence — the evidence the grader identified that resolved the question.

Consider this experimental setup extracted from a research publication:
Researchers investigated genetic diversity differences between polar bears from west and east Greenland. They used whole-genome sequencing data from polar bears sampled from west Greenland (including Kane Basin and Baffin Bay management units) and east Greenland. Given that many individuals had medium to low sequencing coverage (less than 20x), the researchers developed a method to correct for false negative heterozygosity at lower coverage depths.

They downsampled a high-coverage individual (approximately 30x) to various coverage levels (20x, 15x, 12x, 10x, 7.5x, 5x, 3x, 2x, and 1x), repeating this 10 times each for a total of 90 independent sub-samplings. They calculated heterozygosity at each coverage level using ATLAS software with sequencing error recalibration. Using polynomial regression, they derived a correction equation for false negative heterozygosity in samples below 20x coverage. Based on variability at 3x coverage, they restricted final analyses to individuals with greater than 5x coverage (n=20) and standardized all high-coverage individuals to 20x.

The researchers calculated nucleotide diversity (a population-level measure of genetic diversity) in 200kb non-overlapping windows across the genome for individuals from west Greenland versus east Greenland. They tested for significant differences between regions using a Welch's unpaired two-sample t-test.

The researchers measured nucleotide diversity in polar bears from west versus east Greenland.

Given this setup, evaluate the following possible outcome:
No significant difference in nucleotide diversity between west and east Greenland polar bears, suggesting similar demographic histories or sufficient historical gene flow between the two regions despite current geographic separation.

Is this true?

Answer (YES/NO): YES